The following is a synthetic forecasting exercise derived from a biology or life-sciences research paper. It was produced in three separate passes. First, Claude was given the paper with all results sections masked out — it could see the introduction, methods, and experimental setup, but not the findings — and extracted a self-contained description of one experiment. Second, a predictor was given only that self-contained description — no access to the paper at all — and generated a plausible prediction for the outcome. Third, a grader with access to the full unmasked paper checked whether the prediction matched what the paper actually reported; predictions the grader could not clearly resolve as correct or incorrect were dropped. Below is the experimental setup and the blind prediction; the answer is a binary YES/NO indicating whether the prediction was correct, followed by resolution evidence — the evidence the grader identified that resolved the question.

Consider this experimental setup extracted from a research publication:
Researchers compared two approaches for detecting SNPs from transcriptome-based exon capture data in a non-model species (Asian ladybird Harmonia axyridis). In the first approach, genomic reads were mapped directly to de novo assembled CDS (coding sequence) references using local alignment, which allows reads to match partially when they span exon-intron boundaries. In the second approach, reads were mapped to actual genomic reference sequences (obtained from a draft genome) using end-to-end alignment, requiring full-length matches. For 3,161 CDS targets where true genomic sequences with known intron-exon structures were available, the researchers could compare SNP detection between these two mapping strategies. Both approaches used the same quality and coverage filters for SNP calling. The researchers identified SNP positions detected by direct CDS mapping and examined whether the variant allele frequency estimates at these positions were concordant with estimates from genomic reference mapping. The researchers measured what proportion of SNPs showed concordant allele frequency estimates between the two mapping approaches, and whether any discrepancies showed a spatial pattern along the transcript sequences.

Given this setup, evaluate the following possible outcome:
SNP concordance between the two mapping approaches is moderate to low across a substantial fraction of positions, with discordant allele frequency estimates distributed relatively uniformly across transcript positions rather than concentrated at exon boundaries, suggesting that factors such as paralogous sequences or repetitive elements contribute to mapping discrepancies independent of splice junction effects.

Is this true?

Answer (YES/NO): NO